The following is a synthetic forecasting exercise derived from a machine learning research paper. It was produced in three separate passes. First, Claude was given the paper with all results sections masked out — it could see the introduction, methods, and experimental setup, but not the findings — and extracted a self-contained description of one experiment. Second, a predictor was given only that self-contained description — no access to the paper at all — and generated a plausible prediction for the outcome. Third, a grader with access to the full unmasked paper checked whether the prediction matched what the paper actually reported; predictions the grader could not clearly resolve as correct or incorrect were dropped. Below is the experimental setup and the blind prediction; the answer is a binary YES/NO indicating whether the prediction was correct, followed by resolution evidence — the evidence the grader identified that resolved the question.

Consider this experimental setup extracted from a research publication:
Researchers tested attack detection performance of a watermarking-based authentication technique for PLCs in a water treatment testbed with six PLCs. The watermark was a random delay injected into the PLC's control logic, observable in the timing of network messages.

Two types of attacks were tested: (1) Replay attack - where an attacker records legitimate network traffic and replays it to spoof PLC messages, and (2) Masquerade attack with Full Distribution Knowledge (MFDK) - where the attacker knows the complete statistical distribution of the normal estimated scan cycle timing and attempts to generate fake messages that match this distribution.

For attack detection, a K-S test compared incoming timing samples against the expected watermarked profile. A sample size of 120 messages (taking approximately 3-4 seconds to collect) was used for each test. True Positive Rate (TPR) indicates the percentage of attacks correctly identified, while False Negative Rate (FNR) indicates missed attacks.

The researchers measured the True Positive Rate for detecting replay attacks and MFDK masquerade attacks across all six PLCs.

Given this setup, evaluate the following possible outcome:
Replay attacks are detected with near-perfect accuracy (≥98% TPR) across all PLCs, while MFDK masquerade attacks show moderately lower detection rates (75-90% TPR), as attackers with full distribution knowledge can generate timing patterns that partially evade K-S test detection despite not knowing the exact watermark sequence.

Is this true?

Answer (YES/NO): NO